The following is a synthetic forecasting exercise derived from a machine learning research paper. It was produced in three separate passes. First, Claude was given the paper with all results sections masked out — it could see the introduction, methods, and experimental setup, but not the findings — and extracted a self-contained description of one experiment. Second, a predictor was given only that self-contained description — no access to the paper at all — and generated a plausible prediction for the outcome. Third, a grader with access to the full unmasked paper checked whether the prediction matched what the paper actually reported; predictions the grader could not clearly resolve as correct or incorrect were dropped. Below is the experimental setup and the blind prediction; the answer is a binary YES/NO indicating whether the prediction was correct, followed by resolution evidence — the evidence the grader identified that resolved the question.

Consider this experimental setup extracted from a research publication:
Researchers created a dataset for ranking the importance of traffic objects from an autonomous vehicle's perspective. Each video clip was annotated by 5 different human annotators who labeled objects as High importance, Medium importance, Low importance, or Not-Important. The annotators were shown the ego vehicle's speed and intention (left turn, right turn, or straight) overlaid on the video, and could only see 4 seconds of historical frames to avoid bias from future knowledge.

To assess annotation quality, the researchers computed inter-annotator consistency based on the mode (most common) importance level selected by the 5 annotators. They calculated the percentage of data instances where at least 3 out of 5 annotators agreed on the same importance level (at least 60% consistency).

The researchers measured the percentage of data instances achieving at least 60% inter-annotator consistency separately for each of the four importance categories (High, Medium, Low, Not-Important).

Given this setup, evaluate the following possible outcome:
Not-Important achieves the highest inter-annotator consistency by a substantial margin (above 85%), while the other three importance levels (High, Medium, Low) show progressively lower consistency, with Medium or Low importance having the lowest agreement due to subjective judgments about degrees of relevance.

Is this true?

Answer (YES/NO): YES